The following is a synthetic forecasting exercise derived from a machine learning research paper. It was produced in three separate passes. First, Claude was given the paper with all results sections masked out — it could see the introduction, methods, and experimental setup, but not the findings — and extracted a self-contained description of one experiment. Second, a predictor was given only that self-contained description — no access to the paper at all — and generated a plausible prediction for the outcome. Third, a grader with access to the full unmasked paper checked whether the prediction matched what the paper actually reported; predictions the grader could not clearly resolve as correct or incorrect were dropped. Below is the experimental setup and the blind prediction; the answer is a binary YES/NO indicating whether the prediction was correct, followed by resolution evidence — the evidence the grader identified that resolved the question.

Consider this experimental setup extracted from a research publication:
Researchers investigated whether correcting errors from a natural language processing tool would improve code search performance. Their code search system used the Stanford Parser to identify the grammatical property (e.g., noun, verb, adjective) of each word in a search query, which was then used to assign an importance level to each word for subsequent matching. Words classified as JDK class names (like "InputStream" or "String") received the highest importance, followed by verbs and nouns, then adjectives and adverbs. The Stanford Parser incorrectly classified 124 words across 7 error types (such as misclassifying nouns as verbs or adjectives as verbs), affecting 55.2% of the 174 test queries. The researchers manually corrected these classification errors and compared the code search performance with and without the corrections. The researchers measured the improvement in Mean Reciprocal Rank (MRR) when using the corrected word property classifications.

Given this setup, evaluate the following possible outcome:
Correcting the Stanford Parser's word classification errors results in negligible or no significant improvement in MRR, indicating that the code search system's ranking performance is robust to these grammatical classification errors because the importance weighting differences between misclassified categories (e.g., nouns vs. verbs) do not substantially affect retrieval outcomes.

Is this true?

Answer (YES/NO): YES